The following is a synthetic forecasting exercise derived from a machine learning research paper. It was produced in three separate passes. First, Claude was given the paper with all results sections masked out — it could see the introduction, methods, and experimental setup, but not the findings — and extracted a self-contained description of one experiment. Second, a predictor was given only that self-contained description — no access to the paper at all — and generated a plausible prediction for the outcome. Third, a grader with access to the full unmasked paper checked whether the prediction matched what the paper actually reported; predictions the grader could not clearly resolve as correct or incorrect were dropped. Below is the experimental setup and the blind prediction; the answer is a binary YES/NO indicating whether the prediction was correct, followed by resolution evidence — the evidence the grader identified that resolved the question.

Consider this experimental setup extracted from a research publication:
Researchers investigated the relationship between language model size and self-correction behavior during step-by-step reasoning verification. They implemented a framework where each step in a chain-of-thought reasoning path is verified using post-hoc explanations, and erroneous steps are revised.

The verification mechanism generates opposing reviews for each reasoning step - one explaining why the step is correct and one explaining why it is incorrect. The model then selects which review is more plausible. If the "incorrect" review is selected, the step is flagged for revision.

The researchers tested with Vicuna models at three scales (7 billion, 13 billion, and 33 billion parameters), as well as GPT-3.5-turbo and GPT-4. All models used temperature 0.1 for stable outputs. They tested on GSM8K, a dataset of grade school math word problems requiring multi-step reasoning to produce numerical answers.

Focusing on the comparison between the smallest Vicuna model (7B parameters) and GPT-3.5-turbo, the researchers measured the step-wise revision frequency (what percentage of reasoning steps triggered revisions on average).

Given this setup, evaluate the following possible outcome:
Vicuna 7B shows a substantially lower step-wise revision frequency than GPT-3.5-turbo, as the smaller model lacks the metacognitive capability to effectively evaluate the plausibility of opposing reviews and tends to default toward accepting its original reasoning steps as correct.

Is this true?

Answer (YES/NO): YES